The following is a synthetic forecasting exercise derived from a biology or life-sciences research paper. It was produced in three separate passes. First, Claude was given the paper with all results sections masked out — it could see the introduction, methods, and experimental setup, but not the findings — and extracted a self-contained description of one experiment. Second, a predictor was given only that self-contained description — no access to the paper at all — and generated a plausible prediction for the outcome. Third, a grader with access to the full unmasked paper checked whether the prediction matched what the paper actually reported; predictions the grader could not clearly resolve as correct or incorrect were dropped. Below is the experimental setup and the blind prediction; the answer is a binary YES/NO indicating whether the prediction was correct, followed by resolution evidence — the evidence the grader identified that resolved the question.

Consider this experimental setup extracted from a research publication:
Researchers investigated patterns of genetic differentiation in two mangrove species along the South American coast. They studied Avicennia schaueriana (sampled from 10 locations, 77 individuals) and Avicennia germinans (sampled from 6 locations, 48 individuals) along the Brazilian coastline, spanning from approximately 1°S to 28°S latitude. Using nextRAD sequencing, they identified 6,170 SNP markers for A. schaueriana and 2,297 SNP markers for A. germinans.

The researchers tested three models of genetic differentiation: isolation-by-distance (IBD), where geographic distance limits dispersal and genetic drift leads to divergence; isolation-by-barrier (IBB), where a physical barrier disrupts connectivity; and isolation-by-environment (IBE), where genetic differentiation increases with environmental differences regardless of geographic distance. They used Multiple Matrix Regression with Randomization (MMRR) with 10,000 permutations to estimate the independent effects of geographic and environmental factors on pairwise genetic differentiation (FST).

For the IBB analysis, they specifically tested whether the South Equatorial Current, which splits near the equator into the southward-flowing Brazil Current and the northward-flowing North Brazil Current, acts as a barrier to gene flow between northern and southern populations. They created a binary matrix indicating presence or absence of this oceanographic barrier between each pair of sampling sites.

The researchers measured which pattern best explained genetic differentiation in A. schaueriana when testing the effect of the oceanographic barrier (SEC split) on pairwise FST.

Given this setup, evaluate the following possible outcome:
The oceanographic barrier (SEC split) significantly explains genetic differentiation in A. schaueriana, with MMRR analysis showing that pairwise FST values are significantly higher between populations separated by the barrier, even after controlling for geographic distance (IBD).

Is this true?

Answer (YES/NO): NO